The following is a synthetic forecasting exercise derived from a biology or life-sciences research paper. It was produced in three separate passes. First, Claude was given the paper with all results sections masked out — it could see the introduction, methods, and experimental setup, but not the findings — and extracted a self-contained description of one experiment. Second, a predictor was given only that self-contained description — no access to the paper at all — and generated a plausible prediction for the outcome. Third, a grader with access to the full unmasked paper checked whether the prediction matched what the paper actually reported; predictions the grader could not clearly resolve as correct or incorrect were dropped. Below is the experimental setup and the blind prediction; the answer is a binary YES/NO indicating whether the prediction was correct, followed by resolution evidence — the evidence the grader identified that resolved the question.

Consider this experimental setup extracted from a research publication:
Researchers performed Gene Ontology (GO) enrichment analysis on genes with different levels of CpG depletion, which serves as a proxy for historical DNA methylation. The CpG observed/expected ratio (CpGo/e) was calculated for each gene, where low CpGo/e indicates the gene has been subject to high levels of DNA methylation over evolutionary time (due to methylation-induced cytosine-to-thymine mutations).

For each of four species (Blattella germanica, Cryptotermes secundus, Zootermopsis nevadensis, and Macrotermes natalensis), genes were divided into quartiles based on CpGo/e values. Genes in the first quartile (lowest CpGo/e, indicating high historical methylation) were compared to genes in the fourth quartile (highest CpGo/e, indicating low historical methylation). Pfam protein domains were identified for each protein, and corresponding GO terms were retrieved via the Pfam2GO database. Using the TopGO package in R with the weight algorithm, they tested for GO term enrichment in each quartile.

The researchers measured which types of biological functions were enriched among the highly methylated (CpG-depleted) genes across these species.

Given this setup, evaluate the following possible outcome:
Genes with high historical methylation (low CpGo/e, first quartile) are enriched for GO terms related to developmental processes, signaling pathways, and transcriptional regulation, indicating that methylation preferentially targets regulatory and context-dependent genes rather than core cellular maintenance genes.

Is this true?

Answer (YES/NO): NO